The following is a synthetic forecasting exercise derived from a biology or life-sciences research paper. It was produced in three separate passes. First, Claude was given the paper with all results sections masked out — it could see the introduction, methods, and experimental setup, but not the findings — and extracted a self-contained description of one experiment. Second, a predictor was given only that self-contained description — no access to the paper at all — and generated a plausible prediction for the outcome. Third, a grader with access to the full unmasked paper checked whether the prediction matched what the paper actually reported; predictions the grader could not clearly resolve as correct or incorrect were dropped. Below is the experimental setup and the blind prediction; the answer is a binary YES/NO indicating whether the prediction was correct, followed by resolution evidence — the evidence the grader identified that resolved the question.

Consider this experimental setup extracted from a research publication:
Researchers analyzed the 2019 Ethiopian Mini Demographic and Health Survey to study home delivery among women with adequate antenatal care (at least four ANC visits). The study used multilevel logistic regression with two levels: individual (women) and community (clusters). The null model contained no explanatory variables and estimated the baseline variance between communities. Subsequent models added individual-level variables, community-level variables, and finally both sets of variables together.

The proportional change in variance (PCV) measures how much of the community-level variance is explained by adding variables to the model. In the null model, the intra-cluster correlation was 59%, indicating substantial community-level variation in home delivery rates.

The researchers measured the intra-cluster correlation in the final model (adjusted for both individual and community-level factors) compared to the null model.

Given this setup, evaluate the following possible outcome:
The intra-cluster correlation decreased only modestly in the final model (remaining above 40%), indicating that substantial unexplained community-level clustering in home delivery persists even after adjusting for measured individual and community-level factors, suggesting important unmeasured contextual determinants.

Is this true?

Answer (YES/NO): NO